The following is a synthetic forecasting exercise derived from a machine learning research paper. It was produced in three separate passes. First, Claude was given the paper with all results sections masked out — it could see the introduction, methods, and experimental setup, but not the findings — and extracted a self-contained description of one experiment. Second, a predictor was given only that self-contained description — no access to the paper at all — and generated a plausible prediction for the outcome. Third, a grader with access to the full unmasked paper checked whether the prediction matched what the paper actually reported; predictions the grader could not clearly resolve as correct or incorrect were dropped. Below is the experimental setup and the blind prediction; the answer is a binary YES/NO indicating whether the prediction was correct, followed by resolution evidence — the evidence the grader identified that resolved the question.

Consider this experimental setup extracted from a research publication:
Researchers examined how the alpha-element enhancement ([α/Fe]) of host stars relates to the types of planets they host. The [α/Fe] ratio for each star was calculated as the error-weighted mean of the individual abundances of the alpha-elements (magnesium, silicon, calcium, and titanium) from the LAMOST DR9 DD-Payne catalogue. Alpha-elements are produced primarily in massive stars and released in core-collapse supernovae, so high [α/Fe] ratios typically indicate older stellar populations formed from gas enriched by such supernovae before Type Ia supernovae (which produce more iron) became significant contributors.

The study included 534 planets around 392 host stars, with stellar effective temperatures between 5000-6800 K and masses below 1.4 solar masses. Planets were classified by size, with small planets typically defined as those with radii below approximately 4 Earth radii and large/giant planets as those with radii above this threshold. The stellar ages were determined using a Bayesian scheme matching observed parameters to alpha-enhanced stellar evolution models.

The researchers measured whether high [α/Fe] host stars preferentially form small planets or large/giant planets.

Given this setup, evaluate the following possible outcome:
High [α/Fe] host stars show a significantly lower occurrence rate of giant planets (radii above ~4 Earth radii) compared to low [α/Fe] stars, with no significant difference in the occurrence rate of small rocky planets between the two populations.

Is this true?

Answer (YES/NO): NO